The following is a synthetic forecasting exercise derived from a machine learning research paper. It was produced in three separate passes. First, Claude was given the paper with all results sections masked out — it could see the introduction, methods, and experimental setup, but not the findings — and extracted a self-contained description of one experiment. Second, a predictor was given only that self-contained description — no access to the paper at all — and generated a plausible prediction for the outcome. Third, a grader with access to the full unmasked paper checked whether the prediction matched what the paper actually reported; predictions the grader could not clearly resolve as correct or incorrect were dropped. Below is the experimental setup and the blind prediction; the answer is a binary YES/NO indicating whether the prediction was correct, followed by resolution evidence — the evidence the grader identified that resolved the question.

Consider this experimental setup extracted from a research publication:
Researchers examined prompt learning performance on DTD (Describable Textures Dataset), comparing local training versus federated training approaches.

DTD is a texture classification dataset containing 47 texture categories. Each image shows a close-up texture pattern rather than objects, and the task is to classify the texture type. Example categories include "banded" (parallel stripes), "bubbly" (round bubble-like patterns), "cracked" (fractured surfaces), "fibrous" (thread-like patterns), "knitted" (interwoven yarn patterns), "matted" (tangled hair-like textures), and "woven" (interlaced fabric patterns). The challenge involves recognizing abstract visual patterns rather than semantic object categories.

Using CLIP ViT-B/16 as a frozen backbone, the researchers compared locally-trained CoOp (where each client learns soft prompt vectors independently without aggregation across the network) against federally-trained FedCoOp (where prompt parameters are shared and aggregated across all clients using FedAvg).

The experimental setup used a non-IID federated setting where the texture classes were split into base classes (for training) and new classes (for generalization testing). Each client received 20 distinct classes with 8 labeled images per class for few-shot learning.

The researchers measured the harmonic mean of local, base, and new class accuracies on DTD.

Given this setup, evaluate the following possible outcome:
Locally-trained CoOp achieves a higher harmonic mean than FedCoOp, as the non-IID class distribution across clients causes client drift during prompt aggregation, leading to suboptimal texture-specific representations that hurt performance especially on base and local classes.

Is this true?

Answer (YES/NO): YES